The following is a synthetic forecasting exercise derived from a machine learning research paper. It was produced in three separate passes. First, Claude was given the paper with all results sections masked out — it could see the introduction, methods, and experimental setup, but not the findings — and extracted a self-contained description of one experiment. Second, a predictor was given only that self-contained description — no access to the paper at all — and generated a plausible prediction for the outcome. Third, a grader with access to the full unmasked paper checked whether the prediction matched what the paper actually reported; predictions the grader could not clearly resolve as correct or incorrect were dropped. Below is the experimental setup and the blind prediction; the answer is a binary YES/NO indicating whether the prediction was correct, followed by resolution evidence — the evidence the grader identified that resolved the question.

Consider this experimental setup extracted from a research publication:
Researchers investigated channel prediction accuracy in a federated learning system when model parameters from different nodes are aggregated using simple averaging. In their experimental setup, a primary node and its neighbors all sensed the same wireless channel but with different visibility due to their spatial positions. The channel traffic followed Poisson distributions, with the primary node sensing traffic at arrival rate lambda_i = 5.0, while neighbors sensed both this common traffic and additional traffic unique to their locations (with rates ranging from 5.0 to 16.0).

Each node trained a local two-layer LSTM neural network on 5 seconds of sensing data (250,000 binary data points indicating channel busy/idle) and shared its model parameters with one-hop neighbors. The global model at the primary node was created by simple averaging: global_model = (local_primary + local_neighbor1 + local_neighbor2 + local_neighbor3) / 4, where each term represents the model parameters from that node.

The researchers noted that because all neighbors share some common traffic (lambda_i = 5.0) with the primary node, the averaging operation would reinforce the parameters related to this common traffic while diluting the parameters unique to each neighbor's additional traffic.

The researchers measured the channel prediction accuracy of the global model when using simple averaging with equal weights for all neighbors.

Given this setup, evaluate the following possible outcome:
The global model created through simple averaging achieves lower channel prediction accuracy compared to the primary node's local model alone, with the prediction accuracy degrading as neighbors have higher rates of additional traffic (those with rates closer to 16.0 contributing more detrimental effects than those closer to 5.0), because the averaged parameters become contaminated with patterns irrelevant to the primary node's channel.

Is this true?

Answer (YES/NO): NO